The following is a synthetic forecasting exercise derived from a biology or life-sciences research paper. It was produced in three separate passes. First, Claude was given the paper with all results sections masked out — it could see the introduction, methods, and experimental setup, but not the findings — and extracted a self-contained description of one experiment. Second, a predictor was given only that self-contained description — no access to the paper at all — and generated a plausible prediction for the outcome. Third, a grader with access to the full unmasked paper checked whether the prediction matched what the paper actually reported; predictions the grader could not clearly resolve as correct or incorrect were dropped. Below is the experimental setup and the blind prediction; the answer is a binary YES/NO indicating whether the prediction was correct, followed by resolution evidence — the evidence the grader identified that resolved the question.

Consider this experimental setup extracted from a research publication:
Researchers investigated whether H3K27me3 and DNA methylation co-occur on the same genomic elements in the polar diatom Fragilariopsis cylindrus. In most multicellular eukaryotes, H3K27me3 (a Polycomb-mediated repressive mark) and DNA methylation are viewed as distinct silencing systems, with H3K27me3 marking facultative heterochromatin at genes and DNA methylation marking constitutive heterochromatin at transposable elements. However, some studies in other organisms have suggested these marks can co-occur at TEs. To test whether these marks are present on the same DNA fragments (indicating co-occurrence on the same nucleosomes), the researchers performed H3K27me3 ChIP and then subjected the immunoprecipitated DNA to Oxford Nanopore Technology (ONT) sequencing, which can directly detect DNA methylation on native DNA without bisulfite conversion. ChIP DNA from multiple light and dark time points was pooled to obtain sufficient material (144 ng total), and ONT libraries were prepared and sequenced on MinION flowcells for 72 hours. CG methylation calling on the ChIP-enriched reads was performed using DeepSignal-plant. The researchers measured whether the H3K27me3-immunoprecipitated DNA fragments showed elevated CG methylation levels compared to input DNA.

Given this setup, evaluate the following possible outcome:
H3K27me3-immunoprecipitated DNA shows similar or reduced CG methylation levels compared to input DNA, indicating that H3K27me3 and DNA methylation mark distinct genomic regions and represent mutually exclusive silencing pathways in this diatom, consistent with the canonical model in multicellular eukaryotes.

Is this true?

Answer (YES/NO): NO